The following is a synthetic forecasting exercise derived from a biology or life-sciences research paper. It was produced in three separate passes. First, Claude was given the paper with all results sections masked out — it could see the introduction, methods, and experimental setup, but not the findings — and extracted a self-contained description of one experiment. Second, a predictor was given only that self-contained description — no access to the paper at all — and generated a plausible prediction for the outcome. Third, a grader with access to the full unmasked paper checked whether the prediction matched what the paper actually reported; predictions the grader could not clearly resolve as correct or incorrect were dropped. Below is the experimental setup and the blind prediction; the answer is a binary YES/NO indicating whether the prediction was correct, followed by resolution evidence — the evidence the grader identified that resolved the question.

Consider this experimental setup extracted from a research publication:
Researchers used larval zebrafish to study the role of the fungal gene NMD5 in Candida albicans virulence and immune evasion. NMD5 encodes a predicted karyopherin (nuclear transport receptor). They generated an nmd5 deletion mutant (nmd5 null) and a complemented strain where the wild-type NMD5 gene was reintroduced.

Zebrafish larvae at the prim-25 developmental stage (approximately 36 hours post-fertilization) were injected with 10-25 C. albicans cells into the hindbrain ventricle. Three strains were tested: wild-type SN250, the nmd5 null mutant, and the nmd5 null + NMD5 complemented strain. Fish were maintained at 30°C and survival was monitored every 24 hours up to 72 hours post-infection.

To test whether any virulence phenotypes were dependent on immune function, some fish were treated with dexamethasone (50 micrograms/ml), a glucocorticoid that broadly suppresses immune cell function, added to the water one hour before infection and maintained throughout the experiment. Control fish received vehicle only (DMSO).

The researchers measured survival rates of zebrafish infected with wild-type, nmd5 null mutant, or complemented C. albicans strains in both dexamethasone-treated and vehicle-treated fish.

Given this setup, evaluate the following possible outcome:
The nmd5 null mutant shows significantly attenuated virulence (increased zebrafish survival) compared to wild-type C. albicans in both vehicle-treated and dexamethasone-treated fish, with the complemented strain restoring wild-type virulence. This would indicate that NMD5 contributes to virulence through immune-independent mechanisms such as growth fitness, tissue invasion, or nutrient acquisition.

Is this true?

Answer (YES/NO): NO